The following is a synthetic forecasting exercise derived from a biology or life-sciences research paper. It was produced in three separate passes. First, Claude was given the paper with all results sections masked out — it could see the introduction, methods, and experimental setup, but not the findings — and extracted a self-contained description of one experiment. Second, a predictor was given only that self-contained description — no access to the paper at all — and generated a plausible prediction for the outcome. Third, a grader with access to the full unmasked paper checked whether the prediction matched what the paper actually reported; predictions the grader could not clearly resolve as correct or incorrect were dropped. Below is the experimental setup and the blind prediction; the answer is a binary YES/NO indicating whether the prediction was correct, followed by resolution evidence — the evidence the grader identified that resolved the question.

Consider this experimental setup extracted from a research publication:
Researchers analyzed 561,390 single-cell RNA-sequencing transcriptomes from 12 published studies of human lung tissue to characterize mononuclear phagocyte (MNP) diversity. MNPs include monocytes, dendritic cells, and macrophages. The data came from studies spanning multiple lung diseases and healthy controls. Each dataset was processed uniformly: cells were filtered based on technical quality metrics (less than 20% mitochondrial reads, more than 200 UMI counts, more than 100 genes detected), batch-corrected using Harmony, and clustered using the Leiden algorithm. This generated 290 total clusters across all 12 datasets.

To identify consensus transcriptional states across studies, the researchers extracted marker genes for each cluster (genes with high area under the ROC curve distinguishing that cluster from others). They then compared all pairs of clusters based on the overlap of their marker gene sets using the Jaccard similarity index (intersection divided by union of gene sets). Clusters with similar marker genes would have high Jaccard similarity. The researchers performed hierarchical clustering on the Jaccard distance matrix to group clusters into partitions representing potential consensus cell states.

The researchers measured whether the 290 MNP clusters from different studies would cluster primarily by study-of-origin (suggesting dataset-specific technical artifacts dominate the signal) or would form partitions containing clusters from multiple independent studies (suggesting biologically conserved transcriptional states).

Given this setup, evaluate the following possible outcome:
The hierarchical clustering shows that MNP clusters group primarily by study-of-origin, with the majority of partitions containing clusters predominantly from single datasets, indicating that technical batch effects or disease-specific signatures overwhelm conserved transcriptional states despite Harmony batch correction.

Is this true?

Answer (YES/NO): NO